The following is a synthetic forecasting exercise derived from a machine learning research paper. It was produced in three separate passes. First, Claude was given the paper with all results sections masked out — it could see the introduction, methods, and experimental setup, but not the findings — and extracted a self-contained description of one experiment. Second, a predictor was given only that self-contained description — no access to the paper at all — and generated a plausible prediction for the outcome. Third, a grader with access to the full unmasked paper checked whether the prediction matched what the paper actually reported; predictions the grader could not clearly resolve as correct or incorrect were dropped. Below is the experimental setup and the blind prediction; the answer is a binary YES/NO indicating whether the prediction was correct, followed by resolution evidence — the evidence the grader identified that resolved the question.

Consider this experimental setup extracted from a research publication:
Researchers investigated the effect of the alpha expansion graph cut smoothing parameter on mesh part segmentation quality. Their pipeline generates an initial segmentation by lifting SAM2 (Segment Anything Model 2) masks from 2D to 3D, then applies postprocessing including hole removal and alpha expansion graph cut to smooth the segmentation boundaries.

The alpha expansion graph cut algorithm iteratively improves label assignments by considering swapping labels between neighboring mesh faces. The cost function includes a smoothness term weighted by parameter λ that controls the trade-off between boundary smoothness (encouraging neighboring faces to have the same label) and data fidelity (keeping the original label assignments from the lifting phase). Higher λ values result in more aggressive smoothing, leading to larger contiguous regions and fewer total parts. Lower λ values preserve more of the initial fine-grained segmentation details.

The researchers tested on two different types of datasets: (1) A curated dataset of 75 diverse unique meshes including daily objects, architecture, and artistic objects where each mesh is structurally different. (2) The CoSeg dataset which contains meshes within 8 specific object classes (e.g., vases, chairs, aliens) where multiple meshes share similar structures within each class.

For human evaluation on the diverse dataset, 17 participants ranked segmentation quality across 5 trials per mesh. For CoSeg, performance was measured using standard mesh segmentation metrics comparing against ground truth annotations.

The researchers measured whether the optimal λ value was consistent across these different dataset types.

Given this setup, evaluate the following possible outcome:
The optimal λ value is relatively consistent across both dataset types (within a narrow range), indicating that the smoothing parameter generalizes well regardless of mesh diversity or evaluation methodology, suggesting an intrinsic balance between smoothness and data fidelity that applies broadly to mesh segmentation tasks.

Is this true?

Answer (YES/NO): YES